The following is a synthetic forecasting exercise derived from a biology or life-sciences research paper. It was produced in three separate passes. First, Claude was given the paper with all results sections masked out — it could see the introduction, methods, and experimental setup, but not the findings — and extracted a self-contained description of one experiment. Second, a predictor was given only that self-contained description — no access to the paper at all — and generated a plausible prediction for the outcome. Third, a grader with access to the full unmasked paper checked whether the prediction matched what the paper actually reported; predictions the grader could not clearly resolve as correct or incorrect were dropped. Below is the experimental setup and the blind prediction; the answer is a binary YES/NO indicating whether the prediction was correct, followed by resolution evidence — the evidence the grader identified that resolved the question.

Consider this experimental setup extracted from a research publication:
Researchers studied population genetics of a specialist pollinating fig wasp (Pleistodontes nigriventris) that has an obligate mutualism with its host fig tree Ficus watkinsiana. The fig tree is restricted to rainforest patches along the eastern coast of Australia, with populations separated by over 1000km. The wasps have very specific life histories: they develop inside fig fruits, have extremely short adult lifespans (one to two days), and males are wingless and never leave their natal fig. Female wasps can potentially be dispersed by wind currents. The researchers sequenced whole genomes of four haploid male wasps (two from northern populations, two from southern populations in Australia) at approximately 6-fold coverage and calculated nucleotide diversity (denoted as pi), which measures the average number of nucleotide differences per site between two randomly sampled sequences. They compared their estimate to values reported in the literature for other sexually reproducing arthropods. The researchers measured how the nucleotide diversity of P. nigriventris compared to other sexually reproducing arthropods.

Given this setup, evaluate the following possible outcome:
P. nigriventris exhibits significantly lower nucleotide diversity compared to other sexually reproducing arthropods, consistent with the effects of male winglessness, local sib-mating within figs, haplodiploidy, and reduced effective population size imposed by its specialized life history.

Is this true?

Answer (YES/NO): YES